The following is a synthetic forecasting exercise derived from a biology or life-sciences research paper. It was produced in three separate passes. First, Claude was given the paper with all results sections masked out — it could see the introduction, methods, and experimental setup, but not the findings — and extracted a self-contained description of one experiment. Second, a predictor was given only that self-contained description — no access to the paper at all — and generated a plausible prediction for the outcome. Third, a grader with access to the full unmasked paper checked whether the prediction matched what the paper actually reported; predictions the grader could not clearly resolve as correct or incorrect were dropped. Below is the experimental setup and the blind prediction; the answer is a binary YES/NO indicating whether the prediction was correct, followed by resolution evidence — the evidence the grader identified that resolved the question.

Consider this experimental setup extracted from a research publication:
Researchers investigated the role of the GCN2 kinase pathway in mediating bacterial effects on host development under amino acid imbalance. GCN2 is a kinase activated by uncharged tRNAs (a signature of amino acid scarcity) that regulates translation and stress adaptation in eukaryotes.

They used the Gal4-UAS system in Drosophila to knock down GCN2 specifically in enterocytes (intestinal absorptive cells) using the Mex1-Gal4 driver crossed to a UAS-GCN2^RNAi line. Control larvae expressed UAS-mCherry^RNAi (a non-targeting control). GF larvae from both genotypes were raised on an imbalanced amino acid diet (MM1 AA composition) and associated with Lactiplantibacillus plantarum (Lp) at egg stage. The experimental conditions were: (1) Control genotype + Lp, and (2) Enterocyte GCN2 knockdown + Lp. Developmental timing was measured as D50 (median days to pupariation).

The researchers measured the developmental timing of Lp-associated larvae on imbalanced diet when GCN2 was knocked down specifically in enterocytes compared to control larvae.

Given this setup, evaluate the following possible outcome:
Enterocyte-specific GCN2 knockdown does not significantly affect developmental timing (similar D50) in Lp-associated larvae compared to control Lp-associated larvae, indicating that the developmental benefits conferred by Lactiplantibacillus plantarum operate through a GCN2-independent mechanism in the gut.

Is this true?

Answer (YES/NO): NO